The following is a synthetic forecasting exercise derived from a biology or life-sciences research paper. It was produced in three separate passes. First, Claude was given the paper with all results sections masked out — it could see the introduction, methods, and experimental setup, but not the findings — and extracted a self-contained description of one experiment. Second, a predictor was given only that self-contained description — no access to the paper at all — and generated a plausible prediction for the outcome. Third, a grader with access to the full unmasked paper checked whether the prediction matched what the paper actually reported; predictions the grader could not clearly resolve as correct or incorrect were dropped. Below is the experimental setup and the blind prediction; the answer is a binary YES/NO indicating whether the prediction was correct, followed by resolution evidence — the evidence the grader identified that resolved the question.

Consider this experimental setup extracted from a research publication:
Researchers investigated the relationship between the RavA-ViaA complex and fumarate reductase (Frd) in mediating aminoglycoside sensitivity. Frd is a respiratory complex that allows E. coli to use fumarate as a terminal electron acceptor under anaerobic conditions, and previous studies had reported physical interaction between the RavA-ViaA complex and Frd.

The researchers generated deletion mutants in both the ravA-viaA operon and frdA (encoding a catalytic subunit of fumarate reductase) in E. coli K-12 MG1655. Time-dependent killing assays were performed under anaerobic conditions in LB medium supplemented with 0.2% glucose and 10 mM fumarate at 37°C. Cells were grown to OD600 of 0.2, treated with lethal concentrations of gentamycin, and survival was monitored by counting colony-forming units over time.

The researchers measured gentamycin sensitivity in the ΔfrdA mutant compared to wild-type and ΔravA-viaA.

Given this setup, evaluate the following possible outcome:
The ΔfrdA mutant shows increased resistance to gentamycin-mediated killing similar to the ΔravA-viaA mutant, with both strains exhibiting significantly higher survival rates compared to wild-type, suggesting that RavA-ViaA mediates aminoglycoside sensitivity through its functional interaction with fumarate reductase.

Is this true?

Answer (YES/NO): YES